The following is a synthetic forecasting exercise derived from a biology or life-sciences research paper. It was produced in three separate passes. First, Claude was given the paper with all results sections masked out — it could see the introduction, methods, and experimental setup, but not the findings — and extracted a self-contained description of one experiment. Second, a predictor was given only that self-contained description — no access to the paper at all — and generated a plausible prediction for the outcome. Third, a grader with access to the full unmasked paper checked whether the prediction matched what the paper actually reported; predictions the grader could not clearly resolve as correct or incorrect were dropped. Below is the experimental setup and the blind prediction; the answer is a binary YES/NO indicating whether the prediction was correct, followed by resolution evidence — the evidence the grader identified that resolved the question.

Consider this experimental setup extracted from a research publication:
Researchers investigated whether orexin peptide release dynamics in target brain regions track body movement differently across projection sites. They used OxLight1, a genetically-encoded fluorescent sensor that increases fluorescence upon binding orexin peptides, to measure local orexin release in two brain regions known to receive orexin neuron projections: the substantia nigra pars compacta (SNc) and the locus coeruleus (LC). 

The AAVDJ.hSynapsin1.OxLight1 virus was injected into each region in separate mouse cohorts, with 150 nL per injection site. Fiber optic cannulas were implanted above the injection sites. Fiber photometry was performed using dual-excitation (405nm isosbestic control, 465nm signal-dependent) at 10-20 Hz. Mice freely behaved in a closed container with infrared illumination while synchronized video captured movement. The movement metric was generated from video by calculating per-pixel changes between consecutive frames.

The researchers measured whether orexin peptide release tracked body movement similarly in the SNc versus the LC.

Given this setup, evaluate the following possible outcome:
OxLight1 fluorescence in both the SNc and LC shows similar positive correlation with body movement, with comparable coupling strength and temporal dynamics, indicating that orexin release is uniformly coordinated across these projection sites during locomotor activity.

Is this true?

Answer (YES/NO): NO